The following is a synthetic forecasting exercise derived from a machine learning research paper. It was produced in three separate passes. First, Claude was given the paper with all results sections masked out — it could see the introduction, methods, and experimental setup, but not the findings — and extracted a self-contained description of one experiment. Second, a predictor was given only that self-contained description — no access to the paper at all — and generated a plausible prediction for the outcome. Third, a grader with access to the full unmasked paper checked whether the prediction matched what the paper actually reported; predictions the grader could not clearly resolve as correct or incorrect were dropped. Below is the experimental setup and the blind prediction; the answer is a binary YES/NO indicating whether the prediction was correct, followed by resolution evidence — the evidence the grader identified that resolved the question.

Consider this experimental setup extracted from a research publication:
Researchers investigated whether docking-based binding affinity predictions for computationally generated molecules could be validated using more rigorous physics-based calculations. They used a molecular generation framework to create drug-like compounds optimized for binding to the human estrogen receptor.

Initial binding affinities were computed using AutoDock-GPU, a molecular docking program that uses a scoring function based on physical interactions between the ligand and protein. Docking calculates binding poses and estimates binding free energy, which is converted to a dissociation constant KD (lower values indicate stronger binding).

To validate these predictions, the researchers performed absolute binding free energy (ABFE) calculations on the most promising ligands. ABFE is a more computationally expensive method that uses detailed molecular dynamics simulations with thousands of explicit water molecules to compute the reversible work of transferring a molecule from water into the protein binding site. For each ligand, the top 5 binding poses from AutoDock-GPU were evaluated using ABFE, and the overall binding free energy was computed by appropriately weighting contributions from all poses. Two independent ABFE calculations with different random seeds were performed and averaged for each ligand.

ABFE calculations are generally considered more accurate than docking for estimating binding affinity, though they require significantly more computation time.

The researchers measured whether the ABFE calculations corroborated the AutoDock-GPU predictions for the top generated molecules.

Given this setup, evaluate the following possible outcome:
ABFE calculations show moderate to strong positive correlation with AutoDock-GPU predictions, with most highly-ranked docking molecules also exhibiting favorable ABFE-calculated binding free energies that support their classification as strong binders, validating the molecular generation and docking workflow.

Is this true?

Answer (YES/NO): NO